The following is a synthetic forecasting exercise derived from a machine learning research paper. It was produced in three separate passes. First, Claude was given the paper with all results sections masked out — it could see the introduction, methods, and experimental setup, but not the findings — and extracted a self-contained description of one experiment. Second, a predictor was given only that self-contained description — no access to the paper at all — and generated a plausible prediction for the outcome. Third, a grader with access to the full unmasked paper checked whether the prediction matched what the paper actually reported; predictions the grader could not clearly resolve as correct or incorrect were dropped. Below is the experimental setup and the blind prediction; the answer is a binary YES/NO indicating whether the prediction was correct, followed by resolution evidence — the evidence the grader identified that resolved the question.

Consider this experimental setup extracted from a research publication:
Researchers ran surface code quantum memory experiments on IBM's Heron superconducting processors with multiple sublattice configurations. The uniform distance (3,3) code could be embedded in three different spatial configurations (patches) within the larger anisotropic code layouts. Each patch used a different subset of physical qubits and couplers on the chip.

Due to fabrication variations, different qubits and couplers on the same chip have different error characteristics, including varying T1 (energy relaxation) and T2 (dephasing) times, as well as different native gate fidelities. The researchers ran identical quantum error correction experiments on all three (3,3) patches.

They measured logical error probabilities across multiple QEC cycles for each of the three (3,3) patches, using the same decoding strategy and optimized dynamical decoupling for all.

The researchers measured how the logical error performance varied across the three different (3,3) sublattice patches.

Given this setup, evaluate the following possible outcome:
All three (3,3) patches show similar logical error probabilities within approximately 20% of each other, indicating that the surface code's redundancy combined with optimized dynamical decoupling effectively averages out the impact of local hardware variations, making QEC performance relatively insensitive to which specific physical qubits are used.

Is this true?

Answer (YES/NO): NO